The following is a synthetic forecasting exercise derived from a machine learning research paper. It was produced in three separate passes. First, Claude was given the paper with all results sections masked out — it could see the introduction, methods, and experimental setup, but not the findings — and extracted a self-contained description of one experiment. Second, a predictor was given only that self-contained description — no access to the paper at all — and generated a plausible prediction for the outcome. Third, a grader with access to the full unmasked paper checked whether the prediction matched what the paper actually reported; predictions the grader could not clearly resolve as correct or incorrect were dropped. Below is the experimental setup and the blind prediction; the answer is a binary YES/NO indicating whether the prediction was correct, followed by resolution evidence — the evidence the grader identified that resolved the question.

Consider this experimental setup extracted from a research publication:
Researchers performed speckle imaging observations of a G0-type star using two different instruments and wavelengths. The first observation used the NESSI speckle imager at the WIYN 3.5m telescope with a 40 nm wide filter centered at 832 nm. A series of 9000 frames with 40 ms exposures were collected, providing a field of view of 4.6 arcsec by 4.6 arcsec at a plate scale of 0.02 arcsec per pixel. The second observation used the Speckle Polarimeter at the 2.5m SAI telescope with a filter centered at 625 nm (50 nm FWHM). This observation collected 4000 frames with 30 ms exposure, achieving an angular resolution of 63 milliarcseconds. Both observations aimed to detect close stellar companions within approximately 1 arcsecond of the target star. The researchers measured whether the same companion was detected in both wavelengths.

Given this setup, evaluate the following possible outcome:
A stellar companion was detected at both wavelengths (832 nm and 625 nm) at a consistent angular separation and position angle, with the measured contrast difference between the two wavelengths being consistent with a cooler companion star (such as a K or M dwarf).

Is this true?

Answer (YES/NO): NO